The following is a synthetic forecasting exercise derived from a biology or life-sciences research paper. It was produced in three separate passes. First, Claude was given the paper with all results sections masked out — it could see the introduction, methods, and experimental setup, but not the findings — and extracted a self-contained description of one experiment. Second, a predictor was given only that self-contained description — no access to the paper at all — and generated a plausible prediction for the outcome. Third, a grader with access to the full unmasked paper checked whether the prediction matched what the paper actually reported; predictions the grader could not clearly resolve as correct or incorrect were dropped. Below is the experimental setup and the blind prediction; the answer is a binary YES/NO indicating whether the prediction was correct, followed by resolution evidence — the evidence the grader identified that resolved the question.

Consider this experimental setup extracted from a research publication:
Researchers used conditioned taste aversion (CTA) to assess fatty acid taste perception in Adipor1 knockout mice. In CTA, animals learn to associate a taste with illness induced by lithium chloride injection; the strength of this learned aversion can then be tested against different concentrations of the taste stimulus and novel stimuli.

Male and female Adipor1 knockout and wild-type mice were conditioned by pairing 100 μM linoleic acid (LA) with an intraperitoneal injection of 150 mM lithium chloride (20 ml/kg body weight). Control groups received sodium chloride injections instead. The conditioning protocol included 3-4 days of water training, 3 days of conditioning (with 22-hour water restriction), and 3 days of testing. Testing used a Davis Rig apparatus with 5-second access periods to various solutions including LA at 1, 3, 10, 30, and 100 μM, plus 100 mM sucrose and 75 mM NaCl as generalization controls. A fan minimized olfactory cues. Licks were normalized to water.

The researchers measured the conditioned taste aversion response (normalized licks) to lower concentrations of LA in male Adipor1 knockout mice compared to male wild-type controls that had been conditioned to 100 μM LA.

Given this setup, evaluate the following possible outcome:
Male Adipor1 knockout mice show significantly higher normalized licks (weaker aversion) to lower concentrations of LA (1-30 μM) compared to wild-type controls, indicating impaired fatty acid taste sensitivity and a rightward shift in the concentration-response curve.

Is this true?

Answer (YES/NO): NO